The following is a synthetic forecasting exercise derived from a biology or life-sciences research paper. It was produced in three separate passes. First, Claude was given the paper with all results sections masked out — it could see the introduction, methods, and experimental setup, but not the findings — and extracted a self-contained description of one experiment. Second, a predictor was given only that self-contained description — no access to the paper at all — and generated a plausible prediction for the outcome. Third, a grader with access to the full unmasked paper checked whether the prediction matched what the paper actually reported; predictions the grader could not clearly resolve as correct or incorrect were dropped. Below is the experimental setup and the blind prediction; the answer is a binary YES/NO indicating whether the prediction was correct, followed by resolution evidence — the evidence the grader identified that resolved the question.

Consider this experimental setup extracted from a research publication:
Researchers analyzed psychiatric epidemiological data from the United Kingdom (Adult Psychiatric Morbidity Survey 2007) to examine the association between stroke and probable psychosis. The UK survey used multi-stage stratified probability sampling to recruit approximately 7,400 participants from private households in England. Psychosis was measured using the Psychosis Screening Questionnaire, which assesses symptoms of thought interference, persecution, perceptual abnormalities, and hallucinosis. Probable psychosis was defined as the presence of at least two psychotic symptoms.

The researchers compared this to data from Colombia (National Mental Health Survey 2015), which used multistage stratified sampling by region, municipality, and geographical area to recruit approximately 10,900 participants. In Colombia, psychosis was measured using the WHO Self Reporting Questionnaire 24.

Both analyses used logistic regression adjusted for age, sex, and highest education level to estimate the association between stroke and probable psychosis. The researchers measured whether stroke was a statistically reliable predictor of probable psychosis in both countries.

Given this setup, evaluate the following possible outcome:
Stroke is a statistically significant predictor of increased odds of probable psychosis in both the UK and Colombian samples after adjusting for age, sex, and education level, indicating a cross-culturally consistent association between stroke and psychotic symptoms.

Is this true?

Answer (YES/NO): NO